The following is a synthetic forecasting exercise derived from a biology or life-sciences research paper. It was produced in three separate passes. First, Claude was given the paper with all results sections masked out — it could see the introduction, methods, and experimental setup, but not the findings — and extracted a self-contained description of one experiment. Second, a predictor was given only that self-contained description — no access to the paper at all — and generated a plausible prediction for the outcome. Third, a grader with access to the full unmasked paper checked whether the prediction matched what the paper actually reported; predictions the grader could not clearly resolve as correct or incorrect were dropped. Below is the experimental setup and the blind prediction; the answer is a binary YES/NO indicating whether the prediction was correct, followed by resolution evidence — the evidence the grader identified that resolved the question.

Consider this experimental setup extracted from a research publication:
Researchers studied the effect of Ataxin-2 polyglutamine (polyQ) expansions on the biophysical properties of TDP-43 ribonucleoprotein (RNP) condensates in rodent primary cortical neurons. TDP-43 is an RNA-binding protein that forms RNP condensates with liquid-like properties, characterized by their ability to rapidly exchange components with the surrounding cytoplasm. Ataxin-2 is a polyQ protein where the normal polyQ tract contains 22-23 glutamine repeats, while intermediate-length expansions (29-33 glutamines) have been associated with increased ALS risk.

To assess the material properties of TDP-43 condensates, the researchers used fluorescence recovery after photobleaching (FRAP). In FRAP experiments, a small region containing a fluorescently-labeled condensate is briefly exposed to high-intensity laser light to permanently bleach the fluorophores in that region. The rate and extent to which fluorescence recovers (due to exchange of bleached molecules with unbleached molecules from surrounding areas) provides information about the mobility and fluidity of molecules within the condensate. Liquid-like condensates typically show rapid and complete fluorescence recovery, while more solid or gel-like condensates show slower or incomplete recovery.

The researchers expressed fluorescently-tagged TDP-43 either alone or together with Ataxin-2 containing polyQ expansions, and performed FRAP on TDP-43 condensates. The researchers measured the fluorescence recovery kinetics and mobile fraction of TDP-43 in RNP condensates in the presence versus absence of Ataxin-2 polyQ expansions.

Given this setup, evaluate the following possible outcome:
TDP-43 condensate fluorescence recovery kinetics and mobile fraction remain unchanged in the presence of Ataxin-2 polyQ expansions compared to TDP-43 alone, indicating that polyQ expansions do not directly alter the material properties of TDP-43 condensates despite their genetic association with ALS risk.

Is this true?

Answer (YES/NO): NO